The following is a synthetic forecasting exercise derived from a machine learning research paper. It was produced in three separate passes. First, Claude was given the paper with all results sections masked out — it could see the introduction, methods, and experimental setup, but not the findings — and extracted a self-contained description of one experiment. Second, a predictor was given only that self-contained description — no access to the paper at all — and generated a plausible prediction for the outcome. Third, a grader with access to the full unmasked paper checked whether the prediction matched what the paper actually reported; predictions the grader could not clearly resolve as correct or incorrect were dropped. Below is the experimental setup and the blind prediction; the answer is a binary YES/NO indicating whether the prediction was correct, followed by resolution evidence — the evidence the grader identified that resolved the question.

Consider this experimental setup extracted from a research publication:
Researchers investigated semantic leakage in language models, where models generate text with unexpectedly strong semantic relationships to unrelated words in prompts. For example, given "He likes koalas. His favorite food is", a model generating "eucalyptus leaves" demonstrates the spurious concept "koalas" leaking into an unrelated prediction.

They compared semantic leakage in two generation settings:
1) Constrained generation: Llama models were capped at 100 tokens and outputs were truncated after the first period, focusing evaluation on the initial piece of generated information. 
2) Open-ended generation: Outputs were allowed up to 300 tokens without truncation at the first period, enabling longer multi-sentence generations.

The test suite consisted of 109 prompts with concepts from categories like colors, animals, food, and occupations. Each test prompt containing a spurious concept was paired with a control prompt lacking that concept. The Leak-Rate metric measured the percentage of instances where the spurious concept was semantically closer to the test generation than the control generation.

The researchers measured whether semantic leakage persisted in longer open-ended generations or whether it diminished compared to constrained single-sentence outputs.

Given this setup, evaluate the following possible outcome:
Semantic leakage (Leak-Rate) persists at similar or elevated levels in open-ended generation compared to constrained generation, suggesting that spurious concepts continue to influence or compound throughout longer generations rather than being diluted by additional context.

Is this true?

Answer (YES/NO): YES